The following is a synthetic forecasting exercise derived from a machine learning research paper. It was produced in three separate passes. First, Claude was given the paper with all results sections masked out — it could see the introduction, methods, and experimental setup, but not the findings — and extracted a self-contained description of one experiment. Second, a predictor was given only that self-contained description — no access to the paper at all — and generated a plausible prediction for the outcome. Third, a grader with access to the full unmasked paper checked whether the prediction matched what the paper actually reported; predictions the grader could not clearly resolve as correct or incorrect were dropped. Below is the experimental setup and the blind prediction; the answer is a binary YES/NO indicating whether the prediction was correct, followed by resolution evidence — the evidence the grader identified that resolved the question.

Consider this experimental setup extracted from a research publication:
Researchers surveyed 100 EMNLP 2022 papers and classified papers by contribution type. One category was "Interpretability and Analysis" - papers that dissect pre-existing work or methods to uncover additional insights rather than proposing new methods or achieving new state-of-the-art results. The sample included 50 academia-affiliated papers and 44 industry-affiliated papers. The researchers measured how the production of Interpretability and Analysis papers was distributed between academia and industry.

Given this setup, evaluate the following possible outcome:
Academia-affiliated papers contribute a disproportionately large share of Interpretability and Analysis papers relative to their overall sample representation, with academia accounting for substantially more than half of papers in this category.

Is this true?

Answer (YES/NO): YES